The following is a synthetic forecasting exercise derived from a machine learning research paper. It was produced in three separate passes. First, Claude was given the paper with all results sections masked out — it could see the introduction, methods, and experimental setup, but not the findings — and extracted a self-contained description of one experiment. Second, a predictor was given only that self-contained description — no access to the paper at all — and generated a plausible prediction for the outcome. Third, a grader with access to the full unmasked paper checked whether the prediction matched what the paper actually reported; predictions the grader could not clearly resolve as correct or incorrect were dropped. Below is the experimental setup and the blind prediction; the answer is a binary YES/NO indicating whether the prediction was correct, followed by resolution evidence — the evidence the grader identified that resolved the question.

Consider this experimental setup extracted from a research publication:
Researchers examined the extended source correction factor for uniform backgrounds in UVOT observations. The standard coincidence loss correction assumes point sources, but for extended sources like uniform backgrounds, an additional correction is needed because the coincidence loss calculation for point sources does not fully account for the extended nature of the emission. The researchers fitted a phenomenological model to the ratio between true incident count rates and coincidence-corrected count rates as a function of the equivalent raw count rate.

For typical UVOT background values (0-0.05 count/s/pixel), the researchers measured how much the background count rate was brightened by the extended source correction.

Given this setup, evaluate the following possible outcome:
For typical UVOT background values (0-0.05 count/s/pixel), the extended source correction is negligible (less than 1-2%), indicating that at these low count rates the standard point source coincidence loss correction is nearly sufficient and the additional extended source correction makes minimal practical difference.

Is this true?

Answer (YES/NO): NO